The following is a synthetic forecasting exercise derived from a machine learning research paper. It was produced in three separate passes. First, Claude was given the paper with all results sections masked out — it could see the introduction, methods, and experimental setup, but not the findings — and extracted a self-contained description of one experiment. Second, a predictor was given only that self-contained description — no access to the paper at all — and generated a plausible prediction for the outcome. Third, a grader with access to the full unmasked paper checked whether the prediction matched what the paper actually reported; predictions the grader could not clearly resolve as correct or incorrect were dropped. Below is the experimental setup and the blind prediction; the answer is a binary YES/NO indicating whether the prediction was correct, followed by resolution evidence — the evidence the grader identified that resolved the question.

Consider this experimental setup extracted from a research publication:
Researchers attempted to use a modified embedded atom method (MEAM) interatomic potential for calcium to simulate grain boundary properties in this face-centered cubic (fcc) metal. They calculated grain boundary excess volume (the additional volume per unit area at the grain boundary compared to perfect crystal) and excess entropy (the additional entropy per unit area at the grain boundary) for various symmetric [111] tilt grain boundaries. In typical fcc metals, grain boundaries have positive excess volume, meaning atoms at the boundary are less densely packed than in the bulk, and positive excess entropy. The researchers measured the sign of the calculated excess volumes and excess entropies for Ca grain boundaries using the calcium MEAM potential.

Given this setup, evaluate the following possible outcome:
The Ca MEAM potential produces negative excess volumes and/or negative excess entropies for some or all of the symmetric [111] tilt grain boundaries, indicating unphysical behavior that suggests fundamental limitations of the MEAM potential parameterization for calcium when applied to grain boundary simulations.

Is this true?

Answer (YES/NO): YES